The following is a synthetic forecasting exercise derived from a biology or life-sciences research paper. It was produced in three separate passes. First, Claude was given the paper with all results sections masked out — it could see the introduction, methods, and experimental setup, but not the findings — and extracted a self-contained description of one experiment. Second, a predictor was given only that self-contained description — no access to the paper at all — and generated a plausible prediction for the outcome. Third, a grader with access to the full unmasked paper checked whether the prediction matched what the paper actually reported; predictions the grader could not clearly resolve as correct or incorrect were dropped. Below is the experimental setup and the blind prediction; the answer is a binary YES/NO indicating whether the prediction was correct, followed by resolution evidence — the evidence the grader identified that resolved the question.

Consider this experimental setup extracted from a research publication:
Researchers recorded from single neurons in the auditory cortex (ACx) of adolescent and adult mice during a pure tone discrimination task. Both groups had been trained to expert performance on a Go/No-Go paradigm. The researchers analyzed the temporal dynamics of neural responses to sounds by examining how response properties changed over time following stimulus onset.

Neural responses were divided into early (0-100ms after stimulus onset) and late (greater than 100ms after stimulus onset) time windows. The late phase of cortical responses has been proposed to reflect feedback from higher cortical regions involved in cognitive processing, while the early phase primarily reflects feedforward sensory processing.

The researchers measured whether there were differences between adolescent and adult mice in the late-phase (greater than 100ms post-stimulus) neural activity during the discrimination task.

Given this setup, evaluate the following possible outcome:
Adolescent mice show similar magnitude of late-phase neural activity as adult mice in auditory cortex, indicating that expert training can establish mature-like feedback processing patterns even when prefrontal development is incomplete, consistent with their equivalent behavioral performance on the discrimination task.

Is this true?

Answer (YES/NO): NO